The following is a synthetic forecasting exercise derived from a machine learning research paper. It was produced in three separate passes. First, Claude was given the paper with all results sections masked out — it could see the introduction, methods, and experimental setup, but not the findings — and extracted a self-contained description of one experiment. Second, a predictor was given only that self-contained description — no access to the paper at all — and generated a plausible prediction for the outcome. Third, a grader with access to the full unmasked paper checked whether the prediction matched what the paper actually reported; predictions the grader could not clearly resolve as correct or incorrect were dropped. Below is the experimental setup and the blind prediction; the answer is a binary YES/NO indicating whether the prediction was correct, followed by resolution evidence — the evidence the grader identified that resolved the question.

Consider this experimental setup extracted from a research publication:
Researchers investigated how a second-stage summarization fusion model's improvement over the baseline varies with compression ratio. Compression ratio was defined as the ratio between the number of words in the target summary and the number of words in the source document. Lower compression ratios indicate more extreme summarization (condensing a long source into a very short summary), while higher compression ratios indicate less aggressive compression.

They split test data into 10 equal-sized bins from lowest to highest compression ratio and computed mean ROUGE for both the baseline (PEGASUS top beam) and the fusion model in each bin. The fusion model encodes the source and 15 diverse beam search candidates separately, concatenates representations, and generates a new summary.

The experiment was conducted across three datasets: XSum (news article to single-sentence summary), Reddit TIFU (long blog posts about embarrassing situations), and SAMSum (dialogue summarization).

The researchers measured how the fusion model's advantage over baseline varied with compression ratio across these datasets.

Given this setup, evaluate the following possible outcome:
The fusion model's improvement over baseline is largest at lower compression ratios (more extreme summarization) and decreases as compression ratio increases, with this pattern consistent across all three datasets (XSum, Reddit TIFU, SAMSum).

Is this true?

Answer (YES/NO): NO